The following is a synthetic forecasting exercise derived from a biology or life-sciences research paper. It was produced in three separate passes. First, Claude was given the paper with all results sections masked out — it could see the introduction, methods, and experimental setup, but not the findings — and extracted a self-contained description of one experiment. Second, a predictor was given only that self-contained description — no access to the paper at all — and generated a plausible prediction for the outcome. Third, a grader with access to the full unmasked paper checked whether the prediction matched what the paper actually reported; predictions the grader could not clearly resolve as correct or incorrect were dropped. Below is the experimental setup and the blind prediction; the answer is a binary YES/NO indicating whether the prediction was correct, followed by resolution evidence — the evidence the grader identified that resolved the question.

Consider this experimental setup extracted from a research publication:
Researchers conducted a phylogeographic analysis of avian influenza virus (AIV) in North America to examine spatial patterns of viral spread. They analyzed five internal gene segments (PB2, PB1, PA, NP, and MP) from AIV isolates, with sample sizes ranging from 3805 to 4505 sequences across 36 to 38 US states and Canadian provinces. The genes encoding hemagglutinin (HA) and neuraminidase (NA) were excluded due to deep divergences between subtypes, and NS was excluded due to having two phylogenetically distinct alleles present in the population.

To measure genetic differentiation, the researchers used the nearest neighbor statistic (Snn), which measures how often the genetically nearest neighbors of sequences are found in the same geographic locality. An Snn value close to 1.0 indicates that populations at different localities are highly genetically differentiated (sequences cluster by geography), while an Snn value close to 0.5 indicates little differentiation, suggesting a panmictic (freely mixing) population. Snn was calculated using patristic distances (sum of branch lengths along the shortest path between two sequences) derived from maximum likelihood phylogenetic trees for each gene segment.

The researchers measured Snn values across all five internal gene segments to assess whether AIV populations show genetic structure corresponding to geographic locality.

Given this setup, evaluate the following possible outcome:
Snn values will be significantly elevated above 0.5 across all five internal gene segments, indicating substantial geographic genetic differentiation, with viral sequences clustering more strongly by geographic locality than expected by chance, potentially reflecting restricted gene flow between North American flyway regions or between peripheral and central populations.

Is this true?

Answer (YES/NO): YES